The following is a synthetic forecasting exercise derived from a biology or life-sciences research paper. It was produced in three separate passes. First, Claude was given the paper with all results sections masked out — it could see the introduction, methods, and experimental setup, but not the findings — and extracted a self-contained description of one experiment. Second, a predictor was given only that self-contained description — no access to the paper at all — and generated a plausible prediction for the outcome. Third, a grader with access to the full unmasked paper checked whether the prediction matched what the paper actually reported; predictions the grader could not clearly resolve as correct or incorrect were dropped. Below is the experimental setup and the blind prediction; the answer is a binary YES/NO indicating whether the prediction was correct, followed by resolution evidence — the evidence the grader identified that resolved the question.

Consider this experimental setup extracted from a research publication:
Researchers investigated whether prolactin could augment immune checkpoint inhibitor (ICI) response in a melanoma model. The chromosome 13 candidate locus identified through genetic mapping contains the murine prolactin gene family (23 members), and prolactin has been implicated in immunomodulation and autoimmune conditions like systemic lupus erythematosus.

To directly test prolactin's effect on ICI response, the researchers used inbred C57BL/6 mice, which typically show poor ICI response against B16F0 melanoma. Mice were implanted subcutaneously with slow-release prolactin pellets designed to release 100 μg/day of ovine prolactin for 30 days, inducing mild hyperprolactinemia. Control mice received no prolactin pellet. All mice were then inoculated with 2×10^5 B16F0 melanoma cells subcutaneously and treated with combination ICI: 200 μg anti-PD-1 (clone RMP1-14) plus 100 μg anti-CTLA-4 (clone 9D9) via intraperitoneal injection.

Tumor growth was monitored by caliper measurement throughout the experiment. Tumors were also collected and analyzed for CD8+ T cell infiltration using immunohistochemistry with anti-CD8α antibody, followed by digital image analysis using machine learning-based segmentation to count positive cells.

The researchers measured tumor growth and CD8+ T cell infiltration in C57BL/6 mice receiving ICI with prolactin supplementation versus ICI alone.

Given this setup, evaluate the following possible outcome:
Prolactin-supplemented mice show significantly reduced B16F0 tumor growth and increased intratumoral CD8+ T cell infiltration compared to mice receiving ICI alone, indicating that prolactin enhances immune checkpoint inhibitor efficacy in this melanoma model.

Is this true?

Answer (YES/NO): NO